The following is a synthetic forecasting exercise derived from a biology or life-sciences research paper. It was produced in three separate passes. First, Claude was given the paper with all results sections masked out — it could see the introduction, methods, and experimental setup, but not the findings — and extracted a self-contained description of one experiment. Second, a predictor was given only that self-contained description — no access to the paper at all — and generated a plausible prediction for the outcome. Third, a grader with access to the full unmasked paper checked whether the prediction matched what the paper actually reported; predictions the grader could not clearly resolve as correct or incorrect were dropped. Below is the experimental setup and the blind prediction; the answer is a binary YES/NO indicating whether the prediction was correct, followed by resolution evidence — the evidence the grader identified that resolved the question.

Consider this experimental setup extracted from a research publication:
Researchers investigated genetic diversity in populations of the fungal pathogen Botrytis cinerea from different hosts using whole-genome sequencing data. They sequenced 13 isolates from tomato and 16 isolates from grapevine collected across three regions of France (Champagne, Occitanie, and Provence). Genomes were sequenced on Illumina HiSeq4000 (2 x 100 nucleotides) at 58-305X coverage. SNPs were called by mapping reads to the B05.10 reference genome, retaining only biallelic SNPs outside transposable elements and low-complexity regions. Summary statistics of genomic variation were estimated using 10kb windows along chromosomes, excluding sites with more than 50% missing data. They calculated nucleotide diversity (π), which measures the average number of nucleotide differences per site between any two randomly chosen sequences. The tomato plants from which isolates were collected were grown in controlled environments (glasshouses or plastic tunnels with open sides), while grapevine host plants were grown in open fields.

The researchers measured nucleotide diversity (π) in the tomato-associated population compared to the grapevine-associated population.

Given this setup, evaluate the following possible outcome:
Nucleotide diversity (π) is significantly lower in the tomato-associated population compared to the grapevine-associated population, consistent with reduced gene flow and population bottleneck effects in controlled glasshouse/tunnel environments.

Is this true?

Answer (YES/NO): NO